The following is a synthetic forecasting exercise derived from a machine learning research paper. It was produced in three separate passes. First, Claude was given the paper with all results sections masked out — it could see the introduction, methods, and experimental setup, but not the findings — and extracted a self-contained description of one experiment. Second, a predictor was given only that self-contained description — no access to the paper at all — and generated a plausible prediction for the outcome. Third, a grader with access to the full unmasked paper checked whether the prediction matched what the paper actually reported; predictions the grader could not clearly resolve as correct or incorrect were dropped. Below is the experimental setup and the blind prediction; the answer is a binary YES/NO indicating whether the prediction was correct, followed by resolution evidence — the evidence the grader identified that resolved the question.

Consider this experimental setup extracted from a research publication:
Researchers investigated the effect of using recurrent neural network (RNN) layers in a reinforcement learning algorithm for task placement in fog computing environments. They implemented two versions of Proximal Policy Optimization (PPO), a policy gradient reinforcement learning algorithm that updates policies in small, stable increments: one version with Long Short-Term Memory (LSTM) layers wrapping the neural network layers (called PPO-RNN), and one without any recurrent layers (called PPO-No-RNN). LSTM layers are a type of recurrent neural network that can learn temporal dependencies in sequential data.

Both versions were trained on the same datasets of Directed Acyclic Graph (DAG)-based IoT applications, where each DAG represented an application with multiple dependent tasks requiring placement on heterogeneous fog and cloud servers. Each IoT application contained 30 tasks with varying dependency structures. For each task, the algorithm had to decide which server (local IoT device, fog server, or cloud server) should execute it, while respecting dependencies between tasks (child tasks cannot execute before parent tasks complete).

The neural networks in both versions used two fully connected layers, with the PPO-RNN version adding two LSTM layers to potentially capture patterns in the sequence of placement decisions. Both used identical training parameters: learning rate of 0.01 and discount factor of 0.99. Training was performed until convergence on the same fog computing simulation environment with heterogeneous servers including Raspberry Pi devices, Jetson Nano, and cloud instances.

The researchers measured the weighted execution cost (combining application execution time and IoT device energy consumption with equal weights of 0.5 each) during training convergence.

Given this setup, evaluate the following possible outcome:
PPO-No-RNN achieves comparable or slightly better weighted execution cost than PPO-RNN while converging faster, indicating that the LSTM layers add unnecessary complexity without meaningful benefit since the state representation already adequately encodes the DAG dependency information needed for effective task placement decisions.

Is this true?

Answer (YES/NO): NO